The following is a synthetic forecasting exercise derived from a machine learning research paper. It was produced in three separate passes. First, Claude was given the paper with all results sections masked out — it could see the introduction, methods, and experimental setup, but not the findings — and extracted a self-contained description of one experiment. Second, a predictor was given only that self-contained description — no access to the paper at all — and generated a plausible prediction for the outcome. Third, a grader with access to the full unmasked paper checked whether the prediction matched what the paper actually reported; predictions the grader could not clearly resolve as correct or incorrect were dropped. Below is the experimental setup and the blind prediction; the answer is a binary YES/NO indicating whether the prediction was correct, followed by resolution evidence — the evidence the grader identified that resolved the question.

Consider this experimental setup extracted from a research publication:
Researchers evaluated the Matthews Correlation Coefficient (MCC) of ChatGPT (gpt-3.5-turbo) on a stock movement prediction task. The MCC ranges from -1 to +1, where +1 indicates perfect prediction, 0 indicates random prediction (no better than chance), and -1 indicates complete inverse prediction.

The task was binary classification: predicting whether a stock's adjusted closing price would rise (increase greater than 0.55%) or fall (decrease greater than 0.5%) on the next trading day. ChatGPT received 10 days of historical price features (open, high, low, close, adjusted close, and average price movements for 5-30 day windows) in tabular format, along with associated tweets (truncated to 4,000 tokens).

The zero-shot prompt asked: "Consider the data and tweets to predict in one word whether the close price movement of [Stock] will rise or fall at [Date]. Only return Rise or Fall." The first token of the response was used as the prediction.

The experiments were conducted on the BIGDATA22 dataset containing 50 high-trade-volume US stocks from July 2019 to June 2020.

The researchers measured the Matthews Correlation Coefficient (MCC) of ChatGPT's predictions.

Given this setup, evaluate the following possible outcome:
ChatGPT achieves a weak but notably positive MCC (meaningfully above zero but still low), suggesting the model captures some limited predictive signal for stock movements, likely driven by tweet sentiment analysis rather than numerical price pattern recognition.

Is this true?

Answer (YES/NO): NO